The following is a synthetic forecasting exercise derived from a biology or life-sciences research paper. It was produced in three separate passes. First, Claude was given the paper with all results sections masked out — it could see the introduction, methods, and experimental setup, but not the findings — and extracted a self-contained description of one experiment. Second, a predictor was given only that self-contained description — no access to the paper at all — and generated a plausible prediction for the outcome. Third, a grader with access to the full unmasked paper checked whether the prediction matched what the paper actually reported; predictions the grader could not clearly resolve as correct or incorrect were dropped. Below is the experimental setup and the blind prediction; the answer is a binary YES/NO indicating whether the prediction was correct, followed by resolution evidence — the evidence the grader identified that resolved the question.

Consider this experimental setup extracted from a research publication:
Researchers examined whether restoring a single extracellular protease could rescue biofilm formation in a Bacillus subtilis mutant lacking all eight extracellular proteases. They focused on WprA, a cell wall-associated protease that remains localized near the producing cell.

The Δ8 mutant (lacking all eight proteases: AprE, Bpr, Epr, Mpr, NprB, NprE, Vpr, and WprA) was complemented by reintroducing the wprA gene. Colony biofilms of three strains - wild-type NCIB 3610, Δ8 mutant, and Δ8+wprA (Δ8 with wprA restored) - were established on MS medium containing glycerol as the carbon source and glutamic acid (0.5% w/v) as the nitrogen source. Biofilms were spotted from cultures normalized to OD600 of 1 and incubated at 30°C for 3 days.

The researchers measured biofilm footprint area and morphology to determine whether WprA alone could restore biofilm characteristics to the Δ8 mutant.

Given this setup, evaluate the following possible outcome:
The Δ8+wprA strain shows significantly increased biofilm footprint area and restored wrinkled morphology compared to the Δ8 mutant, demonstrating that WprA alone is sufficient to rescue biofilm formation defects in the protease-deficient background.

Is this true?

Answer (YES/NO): YES